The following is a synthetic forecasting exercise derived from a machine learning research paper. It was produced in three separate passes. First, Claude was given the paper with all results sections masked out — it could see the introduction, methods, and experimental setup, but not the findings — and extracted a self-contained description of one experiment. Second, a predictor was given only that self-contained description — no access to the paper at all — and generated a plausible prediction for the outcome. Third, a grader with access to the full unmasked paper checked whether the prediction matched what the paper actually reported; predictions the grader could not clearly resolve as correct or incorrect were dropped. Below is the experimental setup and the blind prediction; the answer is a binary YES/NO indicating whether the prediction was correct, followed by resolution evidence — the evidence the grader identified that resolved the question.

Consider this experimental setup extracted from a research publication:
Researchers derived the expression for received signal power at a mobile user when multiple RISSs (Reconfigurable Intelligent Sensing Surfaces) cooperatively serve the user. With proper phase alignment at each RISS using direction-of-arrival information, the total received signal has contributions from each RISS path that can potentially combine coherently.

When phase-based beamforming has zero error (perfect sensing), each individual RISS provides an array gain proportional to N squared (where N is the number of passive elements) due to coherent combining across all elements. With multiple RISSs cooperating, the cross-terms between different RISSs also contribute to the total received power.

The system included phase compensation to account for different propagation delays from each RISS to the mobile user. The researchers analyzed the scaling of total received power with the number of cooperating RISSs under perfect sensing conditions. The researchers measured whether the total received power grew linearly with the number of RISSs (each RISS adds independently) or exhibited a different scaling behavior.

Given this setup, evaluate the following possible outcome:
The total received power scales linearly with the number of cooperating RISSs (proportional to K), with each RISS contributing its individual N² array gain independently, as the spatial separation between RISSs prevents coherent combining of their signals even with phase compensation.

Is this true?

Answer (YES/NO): NO